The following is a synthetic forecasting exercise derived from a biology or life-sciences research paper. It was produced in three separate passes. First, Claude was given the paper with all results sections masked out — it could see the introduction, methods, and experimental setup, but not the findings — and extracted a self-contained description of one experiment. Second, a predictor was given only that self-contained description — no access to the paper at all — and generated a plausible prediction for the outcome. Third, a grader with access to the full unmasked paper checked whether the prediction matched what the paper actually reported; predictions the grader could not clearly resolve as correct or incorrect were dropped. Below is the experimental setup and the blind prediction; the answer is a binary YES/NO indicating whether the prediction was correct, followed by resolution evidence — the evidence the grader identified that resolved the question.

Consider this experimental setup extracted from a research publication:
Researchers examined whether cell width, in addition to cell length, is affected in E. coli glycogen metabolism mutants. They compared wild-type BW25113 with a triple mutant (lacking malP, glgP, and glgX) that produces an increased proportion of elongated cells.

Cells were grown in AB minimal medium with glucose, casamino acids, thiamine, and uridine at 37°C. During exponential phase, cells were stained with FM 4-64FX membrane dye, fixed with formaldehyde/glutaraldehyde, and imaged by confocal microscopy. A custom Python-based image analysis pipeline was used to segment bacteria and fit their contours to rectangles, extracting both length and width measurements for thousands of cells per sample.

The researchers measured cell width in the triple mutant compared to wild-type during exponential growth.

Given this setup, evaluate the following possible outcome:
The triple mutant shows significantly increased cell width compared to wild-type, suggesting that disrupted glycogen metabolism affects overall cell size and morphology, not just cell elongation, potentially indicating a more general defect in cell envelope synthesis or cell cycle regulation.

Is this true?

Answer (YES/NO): NO